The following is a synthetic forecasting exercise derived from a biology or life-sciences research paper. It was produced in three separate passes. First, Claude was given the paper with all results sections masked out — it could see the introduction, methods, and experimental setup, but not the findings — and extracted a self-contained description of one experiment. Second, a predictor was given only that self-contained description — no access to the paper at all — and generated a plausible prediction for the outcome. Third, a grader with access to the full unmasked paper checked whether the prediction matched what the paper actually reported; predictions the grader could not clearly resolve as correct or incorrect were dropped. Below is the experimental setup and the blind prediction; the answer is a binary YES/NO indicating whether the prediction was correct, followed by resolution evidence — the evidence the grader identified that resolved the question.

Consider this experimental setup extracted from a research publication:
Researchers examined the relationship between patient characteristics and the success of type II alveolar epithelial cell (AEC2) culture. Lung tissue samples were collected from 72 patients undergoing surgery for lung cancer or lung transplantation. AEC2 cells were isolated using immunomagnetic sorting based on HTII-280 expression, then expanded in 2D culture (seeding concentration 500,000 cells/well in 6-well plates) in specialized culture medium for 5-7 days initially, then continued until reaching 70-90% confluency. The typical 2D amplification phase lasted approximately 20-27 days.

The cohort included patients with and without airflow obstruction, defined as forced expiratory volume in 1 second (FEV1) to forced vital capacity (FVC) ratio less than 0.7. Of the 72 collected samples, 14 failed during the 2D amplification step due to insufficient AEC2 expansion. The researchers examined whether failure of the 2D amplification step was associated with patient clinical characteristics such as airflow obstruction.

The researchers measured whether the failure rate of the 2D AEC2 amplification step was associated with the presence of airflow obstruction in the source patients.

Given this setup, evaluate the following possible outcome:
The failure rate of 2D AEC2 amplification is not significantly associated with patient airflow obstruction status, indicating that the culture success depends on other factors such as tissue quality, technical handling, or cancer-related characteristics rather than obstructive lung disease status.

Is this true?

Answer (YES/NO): NO